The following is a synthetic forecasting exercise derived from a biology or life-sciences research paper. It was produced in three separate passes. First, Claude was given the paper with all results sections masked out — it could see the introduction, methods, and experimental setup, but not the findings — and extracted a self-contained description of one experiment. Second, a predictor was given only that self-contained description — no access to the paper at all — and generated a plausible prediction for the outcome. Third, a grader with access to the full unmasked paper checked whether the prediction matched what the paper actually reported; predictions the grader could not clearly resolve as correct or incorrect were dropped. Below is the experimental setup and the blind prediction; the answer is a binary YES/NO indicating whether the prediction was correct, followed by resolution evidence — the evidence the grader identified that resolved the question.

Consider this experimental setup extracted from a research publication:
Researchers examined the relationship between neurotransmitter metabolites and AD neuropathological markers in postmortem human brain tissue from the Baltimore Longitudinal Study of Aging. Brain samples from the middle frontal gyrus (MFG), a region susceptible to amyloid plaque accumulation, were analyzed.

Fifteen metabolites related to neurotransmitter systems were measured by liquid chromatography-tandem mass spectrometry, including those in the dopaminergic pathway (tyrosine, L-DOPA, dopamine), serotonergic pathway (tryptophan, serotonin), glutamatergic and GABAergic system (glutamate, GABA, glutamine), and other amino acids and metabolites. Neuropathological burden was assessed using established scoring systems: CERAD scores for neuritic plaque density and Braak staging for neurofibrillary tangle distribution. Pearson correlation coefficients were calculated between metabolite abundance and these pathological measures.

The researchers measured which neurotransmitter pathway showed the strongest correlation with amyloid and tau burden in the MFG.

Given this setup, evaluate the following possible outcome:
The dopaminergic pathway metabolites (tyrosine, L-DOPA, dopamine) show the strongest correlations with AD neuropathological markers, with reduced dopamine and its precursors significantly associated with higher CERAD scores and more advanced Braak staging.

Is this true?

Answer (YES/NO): NO